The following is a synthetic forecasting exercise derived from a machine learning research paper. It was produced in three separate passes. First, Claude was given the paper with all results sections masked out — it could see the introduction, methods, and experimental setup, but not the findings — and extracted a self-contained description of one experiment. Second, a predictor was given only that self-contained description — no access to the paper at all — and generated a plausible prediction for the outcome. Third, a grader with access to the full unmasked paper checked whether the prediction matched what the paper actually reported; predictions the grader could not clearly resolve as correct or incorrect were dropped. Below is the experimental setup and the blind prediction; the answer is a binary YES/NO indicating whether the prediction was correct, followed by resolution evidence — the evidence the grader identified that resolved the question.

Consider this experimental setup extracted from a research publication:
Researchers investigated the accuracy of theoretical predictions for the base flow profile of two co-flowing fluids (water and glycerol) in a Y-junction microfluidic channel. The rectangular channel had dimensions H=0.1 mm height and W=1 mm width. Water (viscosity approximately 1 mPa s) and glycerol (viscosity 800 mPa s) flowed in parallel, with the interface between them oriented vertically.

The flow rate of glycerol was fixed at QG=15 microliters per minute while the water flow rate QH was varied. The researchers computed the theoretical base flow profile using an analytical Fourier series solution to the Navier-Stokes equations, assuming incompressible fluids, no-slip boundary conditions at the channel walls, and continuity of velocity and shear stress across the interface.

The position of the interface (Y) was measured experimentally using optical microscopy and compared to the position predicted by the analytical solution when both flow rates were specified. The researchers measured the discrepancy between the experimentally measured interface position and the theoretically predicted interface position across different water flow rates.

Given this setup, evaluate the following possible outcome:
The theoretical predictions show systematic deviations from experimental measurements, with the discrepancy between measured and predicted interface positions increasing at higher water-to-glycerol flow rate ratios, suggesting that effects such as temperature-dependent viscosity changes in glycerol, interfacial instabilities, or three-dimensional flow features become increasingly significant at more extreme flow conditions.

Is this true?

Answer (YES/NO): NO